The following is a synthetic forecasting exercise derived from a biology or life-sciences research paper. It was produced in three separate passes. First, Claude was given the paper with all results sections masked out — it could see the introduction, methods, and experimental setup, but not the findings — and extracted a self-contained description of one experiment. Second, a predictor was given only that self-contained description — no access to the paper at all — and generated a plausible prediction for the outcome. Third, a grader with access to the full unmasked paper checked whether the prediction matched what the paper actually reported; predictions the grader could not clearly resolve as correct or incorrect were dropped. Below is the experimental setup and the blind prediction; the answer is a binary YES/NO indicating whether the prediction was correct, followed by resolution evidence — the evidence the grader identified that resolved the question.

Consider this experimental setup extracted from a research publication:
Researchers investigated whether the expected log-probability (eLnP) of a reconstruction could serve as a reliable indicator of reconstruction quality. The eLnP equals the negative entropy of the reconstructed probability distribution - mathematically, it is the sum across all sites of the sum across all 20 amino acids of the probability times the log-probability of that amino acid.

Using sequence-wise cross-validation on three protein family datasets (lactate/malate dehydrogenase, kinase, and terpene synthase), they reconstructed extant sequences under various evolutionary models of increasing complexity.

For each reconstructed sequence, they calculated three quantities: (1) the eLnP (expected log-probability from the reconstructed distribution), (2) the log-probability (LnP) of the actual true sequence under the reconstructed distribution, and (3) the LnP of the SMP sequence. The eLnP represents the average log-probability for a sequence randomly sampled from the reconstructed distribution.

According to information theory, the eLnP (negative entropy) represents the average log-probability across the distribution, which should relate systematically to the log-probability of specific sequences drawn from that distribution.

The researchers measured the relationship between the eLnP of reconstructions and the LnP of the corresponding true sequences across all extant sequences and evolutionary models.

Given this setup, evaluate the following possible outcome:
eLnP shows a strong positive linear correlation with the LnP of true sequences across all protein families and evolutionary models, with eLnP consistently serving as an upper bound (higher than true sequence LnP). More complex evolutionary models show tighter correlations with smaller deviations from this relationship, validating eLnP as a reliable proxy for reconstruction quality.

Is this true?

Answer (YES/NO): NO